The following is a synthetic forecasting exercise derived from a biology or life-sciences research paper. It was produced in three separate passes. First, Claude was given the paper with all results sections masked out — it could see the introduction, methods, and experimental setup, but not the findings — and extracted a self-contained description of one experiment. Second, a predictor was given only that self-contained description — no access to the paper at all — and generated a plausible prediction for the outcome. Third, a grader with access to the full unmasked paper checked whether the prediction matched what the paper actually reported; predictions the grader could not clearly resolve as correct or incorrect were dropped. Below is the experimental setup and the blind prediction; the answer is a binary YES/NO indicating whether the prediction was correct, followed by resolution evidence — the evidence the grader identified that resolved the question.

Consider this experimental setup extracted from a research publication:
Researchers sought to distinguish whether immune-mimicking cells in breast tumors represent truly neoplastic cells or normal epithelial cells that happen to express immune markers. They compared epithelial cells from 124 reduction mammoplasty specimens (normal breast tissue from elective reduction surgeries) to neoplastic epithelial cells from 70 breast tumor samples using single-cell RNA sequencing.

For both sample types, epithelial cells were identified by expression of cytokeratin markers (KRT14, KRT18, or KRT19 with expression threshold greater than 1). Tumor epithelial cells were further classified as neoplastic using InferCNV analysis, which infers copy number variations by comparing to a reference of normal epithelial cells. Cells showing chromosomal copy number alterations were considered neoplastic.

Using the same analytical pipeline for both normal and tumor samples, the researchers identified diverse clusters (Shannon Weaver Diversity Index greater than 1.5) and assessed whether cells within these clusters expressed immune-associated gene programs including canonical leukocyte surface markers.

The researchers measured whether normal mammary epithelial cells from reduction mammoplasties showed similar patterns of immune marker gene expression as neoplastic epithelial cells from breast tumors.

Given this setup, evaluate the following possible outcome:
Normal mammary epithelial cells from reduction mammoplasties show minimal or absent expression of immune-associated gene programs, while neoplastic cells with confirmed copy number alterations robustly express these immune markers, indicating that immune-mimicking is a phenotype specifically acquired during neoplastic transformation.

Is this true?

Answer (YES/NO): NO